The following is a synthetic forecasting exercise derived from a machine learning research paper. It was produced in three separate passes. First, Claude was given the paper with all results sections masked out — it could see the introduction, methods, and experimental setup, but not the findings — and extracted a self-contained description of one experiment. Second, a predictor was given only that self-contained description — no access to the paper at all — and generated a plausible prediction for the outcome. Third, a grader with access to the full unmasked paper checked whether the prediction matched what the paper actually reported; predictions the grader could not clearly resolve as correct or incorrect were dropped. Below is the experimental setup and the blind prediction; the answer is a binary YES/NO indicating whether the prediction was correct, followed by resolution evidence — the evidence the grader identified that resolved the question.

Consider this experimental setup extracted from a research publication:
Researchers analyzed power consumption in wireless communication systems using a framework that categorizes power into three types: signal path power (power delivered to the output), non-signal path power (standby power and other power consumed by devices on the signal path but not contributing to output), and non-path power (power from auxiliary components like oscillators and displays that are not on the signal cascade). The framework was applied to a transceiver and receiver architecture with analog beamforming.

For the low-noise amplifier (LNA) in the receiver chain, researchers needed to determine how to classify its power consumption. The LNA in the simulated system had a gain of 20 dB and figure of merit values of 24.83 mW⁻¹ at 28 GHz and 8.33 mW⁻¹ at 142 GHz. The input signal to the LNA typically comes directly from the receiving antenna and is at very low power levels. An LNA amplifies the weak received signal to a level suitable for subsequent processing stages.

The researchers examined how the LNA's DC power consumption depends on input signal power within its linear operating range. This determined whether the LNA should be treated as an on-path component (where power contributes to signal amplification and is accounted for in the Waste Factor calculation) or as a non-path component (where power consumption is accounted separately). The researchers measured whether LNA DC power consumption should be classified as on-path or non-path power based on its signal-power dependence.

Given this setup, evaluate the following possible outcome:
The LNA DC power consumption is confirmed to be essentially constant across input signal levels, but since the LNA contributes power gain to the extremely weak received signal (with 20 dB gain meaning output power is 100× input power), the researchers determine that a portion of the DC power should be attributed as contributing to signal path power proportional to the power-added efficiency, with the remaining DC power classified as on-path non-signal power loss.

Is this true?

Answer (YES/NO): NO